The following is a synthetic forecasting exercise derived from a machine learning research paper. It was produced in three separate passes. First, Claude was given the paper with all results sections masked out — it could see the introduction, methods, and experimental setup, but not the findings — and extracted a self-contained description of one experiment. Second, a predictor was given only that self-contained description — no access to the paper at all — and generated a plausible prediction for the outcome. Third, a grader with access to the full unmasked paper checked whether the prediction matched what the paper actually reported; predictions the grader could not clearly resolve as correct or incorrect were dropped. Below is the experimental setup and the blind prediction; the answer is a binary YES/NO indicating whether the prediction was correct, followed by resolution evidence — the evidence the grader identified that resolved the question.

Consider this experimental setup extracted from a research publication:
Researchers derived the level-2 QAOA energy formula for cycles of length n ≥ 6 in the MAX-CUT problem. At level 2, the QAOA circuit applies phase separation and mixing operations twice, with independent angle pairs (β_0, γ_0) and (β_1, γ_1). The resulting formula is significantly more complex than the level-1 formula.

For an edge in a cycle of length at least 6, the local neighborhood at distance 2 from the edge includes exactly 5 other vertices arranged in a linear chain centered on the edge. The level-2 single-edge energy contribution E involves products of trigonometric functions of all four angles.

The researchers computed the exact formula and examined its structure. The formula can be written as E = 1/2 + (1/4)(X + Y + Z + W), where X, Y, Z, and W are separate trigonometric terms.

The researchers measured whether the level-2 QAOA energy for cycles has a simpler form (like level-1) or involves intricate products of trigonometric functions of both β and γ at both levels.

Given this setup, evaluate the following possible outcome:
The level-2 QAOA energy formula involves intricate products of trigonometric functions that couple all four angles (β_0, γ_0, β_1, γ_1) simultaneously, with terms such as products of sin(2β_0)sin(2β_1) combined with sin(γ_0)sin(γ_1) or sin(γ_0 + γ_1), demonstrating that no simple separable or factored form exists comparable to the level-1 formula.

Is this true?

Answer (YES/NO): YES